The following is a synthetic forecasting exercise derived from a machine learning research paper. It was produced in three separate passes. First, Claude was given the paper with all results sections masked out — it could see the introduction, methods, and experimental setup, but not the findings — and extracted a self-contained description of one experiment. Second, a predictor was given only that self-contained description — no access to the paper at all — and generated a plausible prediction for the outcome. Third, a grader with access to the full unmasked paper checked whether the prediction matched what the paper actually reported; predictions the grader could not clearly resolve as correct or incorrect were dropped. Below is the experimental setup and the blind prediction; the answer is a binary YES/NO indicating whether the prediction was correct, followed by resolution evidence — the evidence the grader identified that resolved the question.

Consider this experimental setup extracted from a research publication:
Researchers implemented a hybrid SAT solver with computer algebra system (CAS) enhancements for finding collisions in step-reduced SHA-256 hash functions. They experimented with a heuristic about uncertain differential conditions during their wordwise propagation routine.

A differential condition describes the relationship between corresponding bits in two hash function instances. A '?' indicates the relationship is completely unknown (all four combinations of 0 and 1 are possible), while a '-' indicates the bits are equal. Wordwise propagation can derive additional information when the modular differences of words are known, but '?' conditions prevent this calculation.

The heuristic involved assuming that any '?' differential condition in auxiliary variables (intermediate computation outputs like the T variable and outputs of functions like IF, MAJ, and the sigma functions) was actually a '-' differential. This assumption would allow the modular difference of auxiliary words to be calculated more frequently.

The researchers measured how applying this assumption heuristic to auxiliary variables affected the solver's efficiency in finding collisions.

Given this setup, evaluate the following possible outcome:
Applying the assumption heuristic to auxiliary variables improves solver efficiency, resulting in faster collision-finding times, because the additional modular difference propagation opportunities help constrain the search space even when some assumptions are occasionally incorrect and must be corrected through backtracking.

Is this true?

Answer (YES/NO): YES